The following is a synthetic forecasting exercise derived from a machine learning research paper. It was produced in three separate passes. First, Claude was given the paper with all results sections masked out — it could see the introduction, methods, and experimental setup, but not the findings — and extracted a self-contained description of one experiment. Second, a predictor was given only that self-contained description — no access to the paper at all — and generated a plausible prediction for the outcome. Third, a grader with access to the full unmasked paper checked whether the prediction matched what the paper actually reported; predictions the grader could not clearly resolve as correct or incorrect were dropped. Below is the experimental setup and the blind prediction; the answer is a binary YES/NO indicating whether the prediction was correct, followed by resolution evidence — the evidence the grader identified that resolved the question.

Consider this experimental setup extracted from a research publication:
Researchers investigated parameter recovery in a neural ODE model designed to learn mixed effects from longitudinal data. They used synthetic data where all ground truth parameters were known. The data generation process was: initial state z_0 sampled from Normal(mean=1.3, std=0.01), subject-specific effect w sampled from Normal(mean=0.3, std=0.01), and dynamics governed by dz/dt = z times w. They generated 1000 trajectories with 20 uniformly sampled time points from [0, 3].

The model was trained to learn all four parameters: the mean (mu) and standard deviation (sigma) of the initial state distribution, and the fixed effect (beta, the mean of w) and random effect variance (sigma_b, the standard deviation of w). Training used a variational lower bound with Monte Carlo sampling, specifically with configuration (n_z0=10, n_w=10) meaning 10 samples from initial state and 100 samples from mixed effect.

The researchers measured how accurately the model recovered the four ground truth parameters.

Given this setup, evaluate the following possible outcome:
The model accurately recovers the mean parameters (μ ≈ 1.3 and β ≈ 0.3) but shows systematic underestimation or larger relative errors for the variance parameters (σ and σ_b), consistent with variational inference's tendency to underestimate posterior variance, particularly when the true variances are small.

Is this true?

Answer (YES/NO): NO